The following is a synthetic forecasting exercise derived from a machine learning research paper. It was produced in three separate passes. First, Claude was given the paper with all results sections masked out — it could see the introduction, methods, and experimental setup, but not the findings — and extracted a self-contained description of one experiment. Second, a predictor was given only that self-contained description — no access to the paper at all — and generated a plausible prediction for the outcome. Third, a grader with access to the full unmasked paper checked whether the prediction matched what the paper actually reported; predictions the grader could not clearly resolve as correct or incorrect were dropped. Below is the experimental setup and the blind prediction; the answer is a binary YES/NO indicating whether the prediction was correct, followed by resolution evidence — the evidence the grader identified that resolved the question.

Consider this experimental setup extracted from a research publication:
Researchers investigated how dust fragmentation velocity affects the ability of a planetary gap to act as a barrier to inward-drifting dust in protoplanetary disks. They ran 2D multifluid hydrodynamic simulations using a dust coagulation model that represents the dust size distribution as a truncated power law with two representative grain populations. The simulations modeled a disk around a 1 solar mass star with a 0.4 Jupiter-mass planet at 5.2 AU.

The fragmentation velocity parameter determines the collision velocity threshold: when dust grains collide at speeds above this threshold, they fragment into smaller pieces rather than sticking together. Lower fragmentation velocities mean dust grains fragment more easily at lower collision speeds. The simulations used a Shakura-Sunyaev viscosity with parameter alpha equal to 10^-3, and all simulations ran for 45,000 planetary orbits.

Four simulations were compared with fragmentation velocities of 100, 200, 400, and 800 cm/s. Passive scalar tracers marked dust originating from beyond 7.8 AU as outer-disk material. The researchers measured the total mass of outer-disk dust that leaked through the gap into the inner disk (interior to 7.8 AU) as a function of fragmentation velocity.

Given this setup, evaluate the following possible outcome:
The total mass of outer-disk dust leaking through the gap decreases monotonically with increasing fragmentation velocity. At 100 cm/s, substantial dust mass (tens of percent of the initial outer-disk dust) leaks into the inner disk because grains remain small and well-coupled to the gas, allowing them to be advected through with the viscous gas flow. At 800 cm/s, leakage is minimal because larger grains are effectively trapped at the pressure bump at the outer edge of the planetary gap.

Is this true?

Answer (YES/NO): NO